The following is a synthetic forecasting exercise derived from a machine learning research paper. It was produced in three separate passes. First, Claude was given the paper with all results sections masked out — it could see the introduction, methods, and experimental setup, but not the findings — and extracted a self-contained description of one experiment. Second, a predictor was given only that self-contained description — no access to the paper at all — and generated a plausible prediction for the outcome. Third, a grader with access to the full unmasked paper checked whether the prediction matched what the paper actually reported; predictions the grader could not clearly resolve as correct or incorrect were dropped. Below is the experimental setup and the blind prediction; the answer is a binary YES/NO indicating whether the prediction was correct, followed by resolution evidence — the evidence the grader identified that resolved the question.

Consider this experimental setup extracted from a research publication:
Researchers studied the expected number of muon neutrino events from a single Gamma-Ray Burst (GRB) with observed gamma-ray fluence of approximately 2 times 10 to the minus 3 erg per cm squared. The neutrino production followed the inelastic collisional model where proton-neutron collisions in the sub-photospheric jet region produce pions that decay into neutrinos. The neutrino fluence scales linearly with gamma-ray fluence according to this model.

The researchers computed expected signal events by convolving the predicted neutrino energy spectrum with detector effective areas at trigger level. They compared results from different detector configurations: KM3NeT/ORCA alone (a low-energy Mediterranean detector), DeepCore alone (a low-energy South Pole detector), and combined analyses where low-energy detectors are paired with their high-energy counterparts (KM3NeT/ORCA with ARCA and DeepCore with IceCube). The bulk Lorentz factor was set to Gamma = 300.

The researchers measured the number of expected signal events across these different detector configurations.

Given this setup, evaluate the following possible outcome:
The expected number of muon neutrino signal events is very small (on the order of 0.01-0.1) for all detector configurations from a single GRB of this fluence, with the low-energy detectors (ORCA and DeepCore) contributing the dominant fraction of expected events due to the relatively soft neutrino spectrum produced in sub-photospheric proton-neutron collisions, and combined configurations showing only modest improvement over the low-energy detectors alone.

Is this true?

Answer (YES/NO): NO